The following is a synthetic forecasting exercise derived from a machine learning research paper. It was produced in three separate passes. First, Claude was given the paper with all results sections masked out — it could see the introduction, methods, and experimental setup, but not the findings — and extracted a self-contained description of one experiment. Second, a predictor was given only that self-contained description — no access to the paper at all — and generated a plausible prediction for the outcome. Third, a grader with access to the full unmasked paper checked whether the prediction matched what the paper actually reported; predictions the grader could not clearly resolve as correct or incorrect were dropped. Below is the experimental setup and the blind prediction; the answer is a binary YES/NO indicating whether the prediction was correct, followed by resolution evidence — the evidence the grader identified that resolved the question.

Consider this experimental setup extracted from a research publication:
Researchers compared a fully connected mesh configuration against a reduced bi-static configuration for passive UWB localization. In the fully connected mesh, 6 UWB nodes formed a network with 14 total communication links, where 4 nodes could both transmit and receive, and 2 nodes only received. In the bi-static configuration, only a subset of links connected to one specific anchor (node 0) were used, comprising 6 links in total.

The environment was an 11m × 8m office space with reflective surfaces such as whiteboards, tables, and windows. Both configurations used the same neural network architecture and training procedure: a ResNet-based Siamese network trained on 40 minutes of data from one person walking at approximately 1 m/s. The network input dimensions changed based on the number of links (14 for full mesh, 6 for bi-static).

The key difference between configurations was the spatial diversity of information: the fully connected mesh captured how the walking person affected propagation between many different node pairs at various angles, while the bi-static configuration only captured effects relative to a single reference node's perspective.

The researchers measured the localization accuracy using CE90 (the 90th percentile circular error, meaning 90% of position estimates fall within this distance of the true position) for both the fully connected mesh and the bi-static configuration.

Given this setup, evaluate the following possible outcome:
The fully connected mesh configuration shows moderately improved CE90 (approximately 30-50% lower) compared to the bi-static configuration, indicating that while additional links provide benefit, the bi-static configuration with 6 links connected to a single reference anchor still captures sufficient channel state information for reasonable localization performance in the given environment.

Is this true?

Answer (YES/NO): NO